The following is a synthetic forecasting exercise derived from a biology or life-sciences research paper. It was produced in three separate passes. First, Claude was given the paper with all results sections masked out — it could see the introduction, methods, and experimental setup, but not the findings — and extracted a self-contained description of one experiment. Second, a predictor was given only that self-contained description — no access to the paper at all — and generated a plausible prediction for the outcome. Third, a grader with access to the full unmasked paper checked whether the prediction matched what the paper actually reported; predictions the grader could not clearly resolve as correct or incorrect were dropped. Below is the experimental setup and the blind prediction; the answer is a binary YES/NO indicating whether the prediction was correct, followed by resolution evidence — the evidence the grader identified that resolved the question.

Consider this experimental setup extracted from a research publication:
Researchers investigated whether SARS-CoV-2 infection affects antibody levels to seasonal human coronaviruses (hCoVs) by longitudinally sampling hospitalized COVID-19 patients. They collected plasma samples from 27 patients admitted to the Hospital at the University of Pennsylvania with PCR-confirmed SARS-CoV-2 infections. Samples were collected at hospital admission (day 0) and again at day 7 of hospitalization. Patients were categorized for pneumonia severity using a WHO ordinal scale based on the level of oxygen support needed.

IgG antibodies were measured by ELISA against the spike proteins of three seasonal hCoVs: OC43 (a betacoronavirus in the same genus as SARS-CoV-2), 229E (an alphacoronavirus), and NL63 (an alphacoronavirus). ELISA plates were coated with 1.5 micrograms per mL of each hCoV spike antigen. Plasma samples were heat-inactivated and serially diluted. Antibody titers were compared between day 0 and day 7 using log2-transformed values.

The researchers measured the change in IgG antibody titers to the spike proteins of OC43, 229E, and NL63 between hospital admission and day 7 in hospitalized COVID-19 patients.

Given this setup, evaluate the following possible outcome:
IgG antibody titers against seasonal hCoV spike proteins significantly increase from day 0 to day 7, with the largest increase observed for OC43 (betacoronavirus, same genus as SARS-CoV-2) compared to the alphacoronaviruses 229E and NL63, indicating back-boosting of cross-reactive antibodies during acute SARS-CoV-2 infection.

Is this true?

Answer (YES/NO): NO